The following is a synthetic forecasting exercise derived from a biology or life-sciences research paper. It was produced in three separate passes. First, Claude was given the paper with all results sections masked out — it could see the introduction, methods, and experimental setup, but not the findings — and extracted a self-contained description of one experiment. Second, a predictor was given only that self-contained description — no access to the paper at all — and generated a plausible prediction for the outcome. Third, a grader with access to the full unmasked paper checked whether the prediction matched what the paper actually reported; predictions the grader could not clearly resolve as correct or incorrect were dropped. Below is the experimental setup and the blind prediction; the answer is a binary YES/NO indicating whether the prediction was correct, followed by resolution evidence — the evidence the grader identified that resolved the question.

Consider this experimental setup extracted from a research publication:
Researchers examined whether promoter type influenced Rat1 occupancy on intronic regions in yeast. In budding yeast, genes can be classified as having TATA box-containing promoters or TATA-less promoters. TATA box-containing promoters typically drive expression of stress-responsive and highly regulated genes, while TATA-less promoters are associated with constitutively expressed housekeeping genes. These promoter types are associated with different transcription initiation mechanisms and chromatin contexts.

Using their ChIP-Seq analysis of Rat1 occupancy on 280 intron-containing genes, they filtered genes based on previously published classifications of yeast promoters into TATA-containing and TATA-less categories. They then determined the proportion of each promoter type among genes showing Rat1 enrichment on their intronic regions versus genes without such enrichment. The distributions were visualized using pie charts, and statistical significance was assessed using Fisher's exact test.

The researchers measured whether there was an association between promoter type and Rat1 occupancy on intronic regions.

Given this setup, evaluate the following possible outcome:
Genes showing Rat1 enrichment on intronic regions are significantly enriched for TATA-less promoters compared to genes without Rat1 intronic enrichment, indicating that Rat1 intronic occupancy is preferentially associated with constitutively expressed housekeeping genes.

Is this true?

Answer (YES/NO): NO